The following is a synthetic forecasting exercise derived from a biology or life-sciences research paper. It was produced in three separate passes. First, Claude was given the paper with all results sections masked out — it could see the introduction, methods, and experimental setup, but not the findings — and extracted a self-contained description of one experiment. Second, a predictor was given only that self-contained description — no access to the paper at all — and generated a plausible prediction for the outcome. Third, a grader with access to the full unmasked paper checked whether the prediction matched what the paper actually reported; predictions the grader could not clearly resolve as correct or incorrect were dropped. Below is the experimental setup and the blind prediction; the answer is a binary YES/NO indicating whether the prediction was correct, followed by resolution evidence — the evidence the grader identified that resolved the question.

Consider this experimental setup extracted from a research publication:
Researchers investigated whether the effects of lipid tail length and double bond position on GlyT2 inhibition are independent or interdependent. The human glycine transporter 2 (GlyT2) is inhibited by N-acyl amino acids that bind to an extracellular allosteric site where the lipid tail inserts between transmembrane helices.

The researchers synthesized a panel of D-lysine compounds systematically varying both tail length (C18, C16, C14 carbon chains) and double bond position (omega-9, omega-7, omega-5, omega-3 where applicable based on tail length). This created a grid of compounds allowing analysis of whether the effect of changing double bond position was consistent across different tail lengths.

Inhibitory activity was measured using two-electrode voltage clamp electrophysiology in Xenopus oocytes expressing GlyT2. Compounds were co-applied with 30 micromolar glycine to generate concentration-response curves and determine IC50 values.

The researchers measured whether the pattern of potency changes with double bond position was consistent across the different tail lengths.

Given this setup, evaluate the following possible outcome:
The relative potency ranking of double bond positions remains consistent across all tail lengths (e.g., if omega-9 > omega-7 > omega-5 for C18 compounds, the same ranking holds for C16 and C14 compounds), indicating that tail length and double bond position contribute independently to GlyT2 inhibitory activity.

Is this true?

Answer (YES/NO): NO